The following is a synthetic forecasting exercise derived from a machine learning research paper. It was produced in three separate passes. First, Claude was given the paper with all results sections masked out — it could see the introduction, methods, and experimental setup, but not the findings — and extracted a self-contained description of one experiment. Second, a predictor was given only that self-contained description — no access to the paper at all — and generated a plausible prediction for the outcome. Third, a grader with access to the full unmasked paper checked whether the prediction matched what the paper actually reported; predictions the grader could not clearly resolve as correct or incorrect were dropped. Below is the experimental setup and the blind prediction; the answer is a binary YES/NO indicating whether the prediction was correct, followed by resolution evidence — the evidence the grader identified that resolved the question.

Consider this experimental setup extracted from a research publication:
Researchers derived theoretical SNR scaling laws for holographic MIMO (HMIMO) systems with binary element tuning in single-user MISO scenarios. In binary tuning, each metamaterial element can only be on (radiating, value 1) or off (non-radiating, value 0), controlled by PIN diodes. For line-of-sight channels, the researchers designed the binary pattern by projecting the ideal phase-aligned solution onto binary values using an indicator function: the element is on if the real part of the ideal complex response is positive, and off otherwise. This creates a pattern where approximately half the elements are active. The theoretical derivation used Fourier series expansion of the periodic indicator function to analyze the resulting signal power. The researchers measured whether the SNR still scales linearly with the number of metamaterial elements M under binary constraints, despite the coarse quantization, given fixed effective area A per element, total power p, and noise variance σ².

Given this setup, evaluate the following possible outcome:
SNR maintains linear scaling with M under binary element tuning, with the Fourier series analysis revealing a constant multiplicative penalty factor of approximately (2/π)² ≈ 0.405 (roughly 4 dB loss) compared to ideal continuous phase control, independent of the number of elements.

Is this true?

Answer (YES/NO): NO